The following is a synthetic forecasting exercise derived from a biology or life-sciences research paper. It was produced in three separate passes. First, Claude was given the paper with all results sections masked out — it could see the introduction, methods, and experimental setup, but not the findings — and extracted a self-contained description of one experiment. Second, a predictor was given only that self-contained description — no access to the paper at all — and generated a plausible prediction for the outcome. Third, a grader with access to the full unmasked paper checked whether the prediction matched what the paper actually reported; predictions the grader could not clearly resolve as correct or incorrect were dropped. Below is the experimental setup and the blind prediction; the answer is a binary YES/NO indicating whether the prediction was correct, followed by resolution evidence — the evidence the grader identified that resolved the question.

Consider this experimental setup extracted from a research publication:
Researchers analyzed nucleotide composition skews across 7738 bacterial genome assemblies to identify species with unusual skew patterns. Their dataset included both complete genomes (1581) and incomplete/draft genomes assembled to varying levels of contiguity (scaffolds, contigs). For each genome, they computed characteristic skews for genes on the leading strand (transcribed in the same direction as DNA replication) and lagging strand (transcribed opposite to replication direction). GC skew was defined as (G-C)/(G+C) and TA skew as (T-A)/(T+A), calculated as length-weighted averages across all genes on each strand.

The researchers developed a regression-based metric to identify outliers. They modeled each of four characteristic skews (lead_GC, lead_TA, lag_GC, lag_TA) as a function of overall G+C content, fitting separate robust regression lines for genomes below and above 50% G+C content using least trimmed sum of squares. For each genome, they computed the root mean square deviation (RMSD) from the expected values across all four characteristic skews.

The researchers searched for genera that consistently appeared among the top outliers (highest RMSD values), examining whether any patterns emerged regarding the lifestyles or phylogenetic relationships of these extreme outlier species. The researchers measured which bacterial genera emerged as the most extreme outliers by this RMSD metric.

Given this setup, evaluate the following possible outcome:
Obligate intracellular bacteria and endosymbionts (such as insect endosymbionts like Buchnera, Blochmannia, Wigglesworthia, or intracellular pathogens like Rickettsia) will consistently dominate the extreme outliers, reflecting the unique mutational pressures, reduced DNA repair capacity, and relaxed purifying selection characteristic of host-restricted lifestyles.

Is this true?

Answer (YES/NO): NO